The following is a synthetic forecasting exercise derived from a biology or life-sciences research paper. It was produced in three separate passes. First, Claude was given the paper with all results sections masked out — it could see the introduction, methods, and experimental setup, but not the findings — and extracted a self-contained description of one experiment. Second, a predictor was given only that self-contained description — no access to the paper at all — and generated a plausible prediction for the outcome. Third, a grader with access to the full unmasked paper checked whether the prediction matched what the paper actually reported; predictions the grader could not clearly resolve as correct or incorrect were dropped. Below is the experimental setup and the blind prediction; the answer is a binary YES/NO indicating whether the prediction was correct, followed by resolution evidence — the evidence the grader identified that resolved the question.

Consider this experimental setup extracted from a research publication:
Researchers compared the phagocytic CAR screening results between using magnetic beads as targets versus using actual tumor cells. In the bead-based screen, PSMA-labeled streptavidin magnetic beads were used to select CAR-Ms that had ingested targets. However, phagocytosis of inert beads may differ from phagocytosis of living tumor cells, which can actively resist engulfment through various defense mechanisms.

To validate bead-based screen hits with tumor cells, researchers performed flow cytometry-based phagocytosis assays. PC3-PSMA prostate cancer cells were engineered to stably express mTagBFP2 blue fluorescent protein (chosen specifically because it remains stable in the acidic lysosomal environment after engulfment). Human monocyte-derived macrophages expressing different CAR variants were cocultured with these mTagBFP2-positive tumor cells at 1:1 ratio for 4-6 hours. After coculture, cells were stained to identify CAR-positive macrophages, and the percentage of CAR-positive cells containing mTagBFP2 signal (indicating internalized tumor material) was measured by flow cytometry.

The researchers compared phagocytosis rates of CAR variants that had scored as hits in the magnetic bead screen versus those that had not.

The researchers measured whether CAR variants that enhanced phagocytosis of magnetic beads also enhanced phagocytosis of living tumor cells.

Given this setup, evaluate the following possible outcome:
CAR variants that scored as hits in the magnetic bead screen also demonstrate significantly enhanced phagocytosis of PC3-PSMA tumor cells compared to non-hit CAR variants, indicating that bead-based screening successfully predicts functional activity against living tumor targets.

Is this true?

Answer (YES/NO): YES